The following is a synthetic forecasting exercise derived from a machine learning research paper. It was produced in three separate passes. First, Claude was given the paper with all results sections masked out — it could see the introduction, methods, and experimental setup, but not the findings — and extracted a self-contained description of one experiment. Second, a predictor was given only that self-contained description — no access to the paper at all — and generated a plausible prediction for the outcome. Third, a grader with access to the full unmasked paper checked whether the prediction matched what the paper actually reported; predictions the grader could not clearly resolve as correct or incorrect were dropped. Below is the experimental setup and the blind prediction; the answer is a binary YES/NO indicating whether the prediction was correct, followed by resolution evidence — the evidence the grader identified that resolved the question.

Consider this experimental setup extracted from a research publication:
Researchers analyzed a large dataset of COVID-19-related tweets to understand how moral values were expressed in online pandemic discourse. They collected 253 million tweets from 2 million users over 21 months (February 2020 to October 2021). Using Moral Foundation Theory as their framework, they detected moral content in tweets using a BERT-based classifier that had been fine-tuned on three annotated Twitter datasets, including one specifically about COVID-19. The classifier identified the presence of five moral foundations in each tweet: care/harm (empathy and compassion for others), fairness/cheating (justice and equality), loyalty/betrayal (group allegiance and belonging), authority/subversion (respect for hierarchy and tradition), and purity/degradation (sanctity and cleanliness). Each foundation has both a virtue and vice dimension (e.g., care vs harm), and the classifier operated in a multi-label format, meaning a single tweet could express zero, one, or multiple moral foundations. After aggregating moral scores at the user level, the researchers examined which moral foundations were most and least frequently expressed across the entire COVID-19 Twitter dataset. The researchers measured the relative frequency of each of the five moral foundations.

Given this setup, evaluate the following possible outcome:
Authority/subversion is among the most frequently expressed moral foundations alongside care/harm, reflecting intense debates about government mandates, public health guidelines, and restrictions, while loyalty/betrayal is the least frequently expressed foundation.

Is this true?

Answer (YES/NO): NO